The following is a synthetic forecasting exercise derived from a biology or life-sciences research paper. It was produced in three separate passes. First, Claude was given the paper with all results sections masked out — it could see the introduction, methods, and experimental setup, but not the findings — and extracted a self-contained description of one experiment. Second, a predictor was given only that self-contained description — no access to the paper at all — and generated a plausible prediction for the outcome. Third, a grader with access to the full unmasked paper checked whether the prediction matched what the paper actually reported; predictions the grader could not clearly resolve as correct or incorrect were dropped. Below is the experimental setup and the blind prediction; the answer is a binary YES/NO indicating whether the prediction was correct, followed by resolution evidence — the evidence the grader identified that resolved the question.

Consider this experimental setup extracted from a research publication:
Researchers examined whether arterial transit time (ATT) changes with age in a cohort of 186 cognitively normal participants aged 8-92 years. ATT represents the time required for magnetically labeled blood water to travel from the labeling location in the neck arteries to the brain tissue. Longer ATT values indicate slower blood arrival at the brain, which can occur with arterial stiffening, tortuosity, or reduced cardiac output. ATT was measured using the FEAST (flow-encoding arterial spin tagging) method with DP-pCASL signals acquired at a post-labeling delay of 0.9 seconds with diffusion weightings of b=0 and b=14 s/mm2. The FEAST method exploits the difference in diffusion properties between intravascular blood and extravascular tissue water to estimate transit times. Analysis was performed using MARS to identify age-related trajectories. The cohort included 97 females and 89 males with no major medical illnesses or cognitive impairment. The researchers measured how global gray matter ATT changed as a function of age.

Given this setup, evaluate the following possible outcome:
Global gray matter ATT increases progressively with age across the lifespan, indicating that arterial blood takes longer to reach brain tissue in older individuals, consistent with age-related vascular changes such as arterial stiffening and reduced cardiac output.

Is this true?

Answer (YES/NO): NO